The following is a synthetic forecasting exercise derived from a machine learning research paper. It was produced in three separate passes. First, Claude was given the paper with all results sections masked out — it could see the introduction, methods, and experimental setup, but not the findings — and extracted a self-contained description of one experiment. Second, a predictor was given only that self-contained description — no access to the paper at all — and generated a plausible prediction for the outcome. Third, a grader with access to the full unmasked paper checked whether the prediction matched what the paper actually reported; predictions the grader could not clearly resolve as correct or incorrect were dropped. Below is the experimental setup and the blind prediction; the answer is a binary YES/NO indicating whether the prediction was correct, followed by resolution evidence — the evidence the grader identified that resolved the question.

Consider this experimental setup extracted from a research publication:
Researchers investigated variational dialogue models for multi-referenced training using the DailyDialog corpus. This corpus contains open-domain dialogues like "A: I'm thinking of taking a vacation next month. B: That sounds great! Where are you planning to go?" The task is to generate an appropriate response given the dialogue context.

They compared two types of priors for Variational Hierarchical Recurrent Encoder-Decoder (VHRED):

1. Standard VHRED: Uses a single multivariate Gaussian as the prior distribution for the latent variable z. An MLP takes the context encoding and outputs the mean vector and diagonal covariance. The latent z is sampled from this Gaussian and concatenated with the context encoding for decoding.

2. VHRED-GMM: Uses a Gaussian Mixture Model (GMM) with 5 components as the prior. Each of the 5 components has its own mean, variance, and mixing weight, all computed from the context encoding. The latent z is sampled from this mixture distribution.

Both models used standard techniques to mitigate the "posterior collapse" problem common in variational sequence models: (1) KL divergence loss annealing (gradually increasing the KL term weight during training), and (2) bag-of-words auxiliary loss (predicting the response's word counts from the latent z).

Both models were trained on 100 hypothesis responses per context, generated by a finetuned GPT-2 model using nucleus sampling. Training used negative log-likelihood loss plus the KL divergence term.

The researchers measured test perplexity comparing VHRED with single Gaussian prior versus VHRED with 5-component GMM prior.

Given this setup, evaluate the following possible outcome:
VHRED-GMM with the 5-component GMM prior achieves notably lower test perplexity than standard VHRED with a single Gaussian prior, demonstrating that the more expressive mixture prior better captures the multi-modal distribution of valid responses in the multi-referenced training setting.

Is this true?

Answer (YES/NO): NO